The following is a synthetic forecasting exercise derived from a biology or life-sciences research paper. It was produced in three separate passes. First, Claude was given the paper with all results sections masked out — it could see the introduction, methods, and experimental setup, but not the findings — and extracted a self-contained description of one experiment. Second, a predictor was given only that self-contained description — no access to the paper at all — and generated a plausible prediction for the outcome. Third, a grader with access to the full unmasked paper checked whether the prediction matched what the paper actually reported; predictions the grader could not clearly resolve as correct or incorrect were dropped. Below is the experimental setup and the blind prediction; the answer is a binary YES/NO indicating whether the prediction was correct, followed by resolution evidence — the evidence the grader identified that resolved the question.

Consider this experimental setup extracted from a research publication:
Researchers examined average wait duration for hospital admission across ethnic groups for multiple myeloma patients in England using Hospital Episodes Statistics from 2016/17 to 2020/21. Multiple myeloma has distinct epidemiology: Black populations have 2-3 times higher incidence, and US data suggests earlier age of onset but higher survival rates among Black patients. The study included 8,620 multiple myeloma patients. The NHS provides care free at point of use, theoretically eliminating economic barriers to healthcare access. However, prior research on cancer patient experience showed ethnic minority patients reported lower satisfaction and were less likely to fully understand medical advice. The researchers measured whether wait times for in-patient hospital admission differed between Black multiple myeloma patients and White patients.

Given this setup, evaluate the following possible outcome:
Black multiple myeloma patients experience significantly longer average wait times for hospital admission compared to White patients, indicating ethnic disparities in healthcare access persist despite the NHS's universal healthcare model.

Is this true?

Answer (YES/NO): NO